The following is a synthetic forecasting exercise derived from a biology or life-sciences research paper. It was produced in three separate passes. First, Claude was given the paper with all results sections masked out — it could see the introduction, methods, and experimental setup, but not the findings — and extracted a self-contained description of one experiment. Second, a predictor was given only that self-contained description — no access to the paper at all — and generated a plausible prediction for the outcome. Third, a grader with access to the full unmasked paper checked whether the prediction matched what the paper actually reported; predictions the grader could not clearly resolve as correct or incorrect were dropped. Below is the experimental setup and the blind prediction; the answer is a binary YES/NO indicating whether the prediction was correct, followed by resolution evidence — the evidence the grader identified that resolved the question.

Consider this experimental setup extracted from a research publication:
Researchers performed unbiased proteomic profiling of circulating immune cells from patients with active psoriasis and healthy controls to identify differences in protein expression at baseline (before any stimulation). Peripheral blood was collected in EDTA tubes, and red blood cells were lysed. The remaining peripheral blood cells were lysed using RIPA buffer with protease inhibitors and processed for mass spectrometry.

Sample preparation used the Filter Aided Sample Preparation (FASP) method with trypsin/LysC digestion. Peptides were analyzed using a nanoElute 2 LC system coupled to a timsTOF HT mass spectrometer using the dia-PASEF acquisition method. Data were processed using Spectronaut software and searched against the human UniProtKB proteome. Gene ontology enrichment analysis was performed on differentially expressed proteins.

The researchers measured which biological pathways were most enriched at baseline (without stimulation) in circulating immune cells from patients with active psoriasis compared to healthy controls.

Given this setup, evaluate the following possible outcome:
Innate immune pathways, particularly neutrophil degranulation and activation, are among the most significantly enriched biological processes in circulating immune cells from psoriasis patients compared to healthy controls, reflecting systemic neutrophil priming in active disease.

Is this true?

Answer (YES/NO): NO